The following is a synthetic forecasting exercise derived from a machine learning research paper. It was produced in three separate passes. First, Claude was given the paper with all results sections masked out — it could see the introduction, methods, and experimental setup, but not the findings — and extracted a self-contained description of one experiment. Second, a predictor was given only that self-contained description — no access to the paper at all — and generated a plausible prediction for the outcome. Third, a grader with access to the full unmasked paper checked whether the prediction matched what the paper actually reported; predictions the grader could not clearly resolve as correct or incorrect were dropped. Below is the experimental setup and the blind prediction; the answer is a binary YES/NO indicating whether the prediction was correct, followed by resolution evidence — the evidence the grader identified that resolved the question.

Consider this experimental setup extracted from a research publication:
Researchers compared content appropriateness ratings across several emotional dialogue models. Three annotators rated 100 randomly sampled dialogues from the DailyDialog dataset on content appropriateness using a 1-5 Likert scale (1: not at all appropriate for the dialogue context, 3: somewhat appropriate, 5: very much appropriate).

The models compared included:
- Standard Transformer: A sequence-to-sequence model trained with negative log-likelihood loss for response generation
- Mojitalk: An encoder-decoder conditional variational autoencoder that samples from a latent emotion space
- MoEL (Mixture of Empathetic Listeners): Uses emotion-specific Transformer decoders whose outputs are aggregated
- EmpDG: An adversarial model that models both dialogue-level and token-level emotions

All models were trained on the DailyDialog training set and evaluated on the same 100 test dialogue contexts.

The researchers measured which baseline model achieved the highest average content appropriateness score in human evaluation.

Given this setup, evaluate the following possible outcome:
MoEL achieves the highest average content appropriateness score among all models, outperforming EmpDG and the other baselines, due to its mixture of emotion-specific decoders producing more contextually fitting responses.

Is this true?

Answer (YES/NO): NO